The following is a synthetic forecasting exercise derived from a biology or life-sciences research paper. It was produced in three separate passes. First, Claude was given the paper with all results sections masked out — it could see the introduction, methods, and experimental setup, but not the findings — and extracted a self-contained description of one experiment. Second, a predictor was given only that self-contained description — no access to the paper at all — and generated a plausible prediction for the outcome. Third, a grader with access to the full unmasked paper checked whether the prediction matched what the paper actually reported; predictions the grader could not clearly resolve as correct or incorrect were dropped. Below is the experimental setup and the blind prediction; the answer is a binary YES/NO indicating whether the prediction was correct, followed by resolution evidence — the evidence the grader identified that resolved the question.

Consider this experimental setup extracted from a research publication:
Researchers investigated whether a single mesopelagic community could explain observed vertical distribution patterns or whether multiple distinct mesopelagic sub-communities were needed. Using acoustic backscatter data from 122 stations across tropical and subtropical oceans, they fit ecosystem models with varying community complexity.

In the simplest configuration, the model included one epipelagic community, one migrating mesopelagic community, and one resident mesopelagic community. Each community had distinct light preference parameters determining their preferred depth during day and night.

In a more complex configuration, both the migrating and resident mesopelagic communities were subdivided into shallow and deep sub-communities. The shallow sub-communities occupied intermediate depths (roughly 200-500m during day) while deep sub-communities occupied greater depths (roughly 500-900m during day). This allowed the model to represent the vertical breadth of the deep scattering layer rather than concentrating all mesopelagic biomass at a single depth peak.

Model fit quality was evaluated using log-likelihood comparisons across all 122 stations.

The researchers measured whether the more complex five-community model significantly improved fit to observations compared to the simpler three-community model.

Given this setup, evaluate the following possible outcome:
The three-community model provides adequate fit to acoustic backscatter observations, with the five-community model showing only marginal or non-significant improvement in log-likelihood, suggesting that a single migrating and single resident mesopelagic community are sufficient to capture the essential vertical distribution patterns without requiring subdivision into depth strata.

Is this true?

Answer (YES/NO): NO